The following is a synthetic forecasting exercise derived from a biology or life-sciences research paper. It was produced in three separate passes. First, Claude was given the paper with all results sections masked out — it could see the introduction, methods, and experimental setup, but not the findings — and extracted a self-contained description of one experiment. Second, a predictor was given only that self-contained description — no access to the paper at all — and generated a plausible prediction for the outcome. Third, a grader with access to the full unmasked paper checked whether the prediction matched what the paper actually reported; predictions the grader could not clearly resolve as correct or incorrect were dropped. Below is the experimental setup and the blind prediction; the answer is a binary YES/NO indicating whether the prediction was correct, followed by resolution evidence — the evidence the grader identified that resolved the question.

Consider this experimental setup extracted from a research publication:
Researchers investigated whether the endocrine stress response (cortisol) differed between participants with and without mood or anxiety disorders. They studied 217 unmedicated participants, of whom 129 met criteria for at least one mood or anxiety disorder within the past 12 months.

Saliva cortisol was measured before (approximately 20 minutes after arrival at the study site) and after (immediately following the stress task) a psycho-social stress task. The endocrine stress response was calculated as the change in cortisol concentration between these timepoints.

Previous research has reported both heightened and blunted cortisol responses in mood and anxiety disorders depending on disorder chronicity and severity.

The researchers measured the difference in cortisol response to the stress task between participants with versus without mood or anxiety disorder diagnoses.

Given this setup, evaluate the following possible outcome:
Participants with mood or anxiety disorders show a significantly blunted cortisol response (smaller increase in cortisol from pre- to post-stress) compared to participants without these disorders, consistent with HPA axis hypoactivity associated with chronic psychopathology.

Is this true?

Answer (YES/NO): NO